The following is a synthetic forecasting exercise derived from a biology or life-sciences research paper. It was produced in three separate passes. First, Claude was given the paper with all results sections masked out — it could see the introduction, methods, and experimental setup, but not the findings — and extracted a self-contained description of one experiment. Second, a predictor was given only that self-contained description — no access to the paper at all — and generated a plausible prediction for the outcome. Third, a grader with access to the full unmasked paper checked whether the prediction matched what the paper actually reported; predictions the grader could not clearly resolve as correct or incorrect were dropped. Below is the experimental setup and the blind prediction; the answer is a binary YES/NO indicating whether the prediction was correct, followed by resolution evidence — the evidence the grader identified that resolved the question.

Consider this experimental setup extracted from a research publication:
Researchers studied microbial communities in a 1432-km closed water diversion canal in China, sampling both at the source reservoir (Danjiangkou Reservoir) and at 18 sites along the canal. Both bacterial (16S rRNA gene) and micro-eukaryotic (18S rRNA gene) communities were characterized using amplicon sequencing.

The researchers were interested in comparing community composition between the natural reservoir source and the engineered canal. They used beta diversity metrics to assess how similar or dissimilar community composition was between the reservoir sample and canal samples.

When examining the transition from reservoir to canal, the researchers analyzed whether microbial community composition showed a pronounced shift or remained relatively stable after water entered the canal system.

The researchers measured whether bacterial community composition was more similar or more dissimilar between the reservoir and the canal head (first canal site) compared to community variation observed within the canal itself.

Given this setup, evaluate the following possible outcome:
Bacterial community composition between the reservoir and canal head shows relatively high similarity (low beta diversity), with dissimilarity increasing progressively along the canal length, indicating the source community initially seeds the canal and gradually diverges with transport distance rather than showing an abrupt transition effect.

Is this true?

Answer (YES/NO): YES